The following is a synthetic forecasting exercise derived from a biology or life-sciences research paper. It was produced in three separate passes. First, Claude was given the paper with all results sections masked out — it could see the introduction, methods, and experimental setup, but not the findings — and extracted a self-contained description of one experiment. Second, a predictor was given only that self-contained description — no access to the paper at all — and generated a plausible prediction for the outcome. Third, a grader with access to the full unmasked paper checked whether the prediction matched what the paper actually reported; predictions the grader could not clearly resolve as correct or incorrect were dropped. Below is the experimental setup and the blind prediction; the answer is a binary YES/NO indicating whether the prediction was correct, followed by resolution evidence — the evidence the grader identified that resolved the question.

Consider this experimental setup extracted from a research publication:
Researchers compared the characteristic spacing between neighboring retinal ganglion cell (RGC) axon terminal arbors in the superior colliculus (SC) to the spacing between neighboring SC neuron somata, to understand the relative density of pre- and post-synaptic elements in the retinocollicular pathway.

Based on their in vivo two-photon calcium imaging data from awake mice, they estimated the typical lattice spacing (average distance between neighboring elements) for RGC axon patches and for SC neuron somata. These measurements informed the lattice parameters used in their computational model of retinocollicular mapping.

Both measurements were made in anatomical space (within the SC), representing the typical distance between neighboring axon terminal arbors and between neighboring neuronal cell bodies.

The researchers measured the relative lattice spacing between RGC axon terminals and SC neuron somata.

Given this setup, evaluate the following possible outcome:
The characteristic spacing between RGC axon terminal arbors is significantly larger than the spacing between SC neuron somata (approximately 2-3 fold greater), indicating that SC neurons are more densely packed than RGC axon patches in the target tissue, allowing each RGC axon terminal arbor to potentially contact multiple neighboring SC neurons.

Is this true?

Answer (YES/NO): NO